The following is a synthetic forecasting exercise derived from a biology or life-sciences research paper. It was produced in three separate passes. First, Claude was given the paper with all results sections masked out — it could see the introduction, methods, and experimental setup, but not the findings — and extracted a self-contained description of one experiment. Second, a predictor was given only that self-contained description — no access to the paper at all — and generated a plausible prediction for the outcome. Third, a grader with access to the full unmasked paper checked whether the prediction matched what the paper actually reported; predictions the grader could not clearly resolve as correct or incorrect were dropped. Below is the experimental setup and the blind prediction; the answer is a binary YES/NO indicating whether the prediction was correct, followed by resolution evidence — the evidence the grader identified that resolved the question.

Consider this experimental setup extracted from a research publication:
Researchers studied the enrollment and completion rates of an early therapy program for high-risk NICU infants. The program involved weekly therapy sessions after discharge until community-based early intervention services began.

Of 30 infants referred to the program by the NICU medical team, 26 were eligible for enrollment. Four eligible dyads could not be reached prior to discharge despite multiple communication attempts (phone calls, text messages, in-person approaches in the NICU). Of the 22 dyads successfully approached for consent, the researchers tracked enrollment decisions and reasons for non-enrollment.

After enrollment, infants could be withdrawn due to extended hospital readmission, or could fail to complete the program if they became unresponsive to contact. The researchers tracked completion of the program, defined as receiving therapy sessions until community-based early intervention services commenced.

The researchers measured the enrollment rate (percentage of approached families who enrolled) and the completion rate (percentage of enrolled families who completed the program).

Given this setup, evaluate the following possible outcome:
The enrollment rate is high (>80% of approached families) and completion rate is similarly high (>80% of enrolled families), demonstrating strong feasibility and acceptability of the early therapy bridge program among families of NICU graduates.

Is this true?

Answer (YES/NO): YES